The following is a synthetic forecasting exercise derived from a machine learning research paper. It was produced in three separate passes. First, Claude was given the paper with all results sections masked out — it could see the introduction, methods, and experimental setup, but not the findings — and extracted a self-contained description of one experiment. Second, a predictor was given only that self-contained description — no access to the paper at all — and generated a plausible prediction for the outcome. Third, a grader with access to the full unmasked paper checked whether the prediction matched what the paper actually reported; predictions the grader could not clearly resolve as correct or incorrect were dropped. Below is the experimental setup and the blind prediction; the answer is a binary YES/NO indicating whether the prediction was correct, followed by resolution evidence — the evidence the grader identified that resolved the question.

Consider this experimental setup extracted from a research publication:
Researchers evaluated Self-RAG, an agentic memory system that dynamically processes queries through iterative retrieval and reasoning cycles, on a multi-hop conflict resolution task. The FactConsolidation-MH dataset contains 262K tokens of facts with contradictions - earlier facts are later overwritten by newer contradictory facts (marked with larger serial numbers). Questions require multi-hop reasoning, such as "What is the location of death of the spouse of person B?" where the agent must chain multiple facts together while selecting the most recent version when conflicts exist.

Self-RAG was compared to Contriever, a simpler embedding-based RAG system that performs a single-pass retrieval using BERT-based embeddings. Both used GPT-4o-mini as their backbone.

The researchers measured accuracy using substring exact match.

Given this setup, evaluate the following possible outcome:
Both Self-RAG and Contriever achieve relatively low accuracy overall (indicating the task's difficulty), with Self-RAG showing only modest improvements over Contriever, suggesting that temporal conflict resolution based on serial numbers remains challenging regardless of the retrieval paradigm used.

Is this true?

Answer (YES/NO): NO